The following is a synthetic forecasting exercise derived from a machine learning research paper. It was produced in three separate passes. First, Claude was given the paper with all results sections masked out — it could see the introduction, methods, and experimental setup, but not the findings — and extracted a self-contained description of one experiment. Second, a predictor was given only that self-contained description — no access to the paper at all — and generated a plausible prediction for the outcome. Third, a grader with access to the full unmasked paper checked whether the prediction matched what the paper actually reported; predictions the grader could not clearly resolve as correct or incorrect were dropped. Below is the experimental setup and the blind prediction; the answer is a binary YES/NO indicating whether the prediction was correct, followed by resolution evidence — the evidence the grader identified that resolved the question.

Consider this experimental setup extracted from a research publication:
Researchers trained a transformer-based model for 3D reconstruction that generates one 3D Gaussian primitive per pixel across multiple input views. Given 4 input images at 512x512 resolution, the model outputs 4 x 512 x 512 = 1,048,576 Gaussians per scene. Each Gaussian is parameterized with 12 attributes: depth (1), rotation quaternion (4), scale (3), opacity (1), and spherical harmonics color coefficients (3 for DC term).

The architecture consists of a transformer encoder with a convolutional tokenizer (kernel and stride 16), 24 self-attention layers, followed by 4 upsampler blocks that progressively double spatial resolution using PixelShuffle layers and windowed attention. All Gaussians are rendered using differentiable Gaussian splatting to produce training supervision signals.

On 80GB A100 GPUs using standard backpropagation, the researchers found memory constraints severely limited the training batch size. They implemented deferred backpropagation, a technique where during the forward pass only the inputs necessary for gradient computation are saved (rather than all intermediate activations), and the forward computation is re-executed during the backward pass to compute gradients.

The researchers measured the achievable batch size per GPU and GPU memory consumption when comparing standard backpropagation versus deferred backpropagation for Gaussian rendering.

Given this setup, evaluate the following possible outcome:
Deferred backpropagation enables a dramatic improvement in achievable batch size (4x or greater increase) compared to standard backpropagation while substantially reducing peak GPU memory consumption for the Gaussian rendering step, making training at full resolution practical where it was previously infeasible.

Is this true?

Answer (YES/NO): YES